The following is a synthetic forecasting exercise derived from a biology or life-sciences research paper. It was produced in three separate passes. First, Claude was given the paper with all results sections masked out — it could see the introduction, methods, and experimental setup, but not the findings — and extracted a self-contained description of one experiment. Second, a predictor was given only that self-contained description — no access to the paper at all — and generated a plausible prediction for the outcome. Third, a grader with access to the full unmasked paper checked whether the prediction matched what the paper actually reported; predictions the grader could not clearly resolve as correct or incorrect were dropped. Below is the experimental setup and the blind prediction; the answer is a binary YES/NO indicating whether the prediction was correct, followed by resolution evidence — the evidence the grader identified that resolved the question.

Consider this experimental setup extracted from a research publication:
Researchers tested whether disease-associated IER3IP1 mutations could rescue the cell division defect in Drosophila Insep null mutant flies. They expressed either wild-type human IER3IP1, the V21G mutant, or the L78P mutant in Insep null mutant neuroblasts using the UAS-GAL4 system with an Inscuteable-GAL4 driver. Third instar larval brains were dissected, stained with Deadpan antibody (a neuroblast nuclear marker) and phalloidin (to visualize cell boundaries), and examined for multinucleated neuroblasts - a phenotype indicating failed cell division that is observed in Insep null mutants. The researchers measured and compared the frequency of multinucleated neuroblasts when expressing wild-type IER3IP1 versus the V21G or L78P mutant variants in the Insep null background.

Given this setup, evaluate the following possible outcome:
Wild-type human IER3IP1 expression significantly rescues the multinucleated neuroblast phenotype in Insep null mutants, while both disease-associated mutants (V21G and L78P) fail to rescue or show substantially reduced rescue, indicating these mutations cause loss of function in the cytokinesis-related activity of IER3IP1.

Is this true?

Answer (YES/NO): YES